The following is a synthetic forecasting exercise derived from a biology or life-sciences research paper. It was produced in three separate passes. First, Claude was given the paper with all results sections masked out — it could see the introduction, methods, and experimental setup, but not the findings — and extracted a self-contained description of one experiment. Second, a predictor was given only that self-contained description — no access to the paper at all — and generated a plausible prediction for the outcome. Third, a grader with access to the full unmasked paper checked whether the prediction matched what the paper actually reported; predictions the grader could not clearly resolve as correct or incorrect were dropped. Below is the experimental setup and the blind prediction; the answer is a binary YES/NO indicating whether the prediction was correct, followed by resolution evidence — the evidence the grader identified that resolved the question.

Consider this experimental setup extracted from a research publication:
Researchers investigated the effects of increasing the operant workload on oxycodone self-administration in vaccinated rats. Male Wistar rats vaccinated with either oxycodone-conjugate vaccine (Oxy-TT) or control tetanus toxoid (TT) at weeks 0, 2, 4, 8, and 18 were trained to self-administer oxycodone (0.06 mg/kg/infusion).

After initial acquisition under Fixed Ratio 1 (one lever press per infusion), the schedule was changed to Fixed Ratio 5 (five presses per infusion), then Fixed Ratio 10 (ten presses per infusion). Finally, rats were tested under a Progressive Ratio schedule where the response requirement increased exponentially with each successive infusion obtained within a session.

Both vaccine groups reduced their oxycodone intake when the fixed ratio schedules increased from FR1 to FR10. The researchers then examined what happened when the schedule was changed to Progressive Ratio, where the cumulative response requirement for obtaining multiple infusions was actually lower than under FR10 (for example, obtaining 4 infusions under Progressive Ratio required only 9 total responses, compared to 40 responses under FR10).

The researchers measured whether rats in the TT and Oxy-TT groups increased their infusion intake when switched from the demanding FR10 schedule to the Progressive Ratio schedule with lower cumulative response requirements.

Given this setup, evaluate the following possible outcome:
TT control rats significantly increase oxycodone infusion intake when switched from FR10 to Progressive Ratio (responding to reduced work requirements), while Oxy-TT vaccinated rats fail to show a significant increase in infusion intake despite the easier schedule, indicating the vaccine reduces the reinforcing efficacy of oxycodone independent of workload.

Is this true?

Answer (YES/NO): YES